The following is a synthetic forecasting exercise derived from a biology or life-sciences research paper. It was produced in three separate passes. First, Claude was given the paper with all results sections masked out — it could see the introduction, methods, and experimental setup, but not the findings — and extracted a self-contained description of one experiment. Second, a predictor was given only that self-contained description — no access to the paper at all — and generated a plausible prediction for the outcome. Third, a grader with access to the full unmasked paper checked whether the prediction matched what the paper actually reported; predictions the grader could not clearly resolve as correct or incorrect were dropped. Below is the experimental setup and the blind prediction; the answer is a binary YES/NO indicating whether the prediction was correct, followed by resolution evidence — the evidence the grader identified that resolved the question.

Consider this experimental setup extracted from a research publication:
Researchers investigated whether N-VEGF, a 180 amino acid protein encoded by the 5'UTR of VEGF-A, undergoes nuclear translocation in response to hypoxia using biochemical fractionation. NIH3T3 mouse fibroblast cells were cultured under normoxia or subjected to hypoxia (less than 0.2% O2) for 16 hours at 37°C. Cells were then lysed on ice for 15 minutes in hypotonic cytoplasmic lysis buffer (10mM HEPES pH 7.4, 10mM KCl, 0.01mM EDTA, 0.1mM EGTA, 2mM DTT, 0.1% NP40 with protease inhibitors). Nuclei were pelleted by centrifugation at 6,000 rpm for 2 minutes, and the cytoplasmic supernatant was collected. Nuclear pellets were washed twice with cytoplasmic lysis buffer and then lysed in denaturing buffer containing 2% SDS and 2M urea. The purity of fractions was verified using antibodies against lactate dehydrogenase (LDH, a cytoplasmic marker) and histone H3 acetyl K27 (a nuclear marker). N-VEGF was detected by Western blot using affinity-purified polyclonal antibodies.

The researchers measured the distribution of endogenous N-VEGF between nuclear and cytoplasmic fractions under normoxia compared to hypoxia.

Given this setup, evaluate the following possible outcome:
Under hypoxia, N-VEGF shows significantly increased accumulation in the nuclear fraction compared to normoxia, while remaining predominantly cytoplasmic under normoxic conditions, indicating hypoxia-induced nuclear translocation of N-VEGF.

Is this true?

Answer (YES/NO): YES